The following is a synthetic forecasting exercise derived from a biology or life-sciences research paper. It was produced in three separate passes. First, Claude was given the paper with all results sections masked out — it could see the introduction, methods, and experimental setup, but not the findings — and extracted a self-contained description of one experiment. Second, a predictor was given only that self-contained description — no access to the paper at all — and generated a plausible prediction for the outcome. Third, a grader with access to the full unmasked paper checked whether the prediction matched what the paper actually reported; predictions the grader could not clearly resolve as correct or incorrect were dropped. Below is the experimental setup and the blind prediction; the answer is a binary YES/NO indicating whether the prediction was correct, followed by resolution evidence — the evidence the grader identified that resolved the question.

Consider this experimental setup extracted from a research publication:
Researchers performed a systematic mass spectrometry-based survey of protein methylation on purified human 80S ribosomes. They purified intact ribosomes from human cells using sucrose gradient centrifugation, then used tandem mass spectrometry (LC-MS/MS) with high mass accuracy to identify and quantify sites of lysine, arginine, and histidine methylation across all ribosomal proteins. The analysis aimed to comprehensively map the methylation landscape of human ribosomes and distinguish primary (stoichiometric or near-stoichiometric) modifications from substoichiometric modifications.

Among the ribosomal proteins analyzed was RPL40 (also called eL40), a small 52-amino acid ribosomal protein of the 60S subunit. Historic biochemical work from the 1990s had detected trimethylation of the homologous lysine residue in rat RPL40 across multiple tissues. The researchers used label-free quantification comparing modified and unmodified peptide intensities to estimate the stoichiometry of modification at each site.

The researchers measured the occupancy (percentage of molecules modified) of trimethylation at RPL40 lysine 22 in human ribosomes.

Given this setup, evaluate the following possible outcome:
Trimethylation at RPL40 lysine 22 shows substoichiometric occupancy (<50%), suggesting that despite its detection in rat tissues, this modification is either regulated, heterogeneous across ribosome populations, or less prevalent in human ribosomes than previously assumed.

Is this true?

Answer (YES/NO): NO